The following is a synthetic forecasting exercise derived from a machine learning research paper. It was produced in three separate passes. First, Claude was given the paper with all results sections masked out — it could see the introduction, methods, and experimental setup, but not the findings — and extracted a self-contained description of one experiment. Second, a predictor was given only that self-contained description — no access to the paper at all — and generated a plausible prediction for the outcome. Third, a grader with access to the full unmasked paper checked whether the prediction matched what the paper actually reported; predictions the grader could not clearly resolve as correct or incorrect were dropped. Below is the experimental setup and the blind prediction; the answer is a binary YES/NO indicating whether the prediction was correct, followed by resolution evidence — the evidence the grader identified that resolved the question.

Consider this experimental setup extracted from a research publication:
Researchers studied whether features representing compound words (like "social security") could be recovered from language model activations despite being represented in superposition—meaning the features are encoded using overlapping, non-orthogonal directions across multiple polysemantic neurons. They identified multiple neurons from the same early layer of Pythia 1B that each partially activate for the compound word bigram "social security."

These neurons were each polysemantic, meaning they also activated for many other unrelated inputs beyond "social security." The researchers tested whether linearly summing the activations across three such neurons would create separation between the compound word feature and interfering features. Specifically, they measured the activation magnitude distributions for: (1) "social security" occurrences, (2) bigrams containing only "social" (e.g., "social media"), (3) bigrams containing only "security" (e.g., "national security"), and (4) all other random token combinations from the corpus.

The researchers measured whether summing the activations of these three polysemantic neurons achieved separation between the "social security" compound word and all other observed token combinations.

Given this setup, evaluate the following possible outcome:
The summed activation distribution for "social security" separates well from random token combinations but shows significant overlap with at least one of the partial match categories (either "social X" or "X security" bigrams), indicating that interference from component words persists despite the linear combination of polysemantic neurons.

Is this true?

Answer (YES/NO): NO